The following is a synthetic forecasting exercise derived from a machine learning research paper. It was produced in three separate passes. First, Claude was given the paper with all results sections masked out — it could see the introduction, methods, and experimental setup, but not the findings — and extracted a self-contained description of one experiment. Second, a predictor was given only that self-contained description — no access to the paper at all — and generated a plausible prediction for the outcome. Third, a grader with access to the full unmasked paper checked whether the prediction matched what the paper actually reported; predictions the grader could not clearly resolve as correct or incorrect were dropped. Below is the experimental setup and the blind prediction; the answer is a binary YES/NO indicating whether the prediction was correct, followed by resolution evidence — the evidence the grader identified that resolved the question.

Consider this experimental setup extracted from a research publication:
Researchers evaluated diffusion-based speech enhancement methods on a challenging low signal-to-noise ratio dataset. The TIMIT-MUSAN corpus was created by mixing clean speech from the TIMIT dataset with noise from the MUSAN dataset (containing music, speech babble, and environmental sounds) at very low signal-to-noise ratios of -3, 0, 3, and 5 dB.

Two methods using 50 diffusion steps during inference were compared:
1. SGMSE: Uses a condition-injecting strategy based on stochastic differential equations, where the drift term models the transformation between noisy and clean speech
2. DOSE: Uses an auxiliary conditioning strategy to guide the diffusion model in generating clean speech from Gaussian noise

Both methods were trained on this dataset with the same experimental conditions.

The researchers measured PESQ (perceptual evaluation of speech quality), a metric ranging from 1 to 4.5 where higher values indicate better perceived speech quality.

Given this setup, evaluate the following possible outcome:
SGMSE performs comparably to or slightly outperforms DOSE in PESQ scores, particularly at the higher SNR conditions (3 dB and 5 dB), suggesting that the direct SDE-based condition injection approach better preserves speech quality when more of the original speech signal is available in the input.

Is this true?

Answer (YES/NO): NO